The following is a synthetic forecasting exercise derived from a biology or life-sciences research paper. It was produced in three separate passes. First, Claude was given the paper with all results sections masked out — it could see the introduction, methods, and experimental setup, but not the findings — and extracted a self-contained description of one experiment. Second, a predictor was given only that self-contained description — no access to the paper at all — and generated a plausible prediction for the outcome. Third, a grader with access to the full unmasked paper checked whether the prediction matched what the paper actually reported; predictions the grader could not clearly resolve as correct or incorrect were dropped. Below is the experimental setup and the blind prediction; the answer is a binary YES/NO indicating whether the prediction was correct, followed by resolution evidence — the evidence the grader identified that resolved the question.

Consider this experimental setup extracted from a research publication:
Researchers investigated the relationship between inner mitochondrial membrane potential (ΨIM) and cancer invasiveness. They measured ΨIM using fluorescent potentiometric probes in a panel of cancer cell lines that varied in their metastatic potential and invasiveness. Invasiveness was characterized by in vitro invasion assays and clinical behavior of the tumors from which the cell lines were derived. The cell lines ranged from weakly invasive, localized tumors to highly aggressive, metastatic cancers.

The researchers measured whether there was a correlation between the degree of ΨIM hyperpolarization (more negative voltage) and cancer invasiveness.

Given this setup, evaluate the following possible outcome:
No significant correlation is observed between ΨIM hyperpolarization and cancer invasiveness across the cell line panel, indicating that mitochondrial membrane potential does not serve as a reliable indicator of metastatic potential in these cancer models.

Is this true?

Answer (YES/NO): NO